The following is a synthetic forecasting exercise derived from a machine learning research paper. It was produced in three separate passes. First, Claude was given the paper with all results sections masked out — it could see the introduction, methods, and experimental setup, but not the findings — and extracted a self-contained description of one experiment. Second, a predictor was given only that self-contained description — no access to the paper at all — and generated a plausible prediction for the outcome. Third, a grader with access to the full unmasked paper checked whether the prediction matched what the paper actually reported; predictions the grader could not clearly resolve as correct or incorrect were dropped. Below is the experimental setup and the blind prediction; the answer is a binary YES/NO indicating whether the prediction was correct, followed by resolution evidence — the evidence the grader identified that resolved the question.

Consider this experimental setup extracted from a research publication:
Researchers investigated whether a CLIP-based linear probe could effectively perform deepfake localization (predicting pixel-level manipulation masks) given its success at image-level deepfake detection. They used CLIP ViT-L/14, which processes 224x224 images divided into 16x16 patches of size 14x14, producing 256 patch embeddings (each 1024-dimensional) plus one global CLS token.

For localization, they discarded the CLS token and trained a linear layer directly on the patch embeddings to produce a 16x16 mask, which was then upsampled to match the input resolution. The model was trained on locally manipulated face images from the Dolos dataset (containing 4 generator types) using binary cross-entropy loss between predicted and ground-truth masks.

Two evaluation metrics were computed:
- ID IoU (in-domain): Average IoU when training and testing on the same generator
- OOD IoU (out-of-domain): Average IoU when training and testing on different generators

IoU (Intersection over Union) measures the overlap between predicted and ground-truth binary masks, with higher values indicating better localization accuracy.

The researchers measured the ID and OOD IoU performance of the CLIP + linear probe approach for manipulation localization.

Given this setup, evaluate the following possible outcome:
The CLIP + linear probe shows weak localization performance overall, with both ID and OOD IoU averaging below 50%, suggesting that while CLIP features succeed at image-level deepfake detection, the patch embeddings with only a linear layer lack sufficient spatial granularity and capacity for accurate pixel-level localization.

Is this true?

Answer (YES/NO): YES